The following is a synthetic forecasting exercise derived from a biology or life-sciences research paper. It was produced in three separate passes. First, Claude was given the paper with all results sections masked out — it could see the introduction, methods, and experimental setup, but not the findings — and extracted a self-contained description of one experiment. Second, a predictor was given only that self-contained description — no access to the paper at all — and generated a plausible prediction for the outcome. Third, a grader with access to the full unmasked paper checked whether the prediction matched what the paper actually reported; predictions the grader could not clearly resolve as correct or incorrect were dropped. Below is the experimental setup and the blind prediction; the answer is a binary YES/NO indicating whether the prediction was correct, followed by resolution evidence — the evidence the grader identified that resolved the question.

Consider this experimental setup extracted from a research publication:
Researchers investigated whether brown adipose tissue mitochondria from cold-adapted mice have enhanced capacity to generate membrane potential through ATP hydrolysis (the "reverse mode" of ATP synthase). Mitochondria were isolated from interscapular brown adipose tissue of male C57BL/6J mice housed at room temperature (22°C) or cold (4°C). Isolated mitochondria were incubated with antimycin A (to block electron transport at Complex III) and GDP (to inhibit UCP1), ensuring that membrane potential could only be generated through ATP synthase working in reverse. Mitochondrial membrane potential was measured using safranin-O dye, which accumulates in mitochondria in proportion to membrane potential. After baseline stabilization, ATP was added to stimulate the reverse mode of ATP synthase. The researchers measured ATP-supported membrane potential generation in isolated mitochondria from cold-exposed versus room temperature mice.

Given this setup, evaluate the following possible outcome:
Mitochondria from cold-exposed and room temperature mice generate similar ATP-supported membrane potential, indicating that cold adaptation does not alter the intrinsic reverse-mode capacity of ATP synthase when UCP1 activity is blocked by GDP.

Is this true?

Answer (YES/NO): NO